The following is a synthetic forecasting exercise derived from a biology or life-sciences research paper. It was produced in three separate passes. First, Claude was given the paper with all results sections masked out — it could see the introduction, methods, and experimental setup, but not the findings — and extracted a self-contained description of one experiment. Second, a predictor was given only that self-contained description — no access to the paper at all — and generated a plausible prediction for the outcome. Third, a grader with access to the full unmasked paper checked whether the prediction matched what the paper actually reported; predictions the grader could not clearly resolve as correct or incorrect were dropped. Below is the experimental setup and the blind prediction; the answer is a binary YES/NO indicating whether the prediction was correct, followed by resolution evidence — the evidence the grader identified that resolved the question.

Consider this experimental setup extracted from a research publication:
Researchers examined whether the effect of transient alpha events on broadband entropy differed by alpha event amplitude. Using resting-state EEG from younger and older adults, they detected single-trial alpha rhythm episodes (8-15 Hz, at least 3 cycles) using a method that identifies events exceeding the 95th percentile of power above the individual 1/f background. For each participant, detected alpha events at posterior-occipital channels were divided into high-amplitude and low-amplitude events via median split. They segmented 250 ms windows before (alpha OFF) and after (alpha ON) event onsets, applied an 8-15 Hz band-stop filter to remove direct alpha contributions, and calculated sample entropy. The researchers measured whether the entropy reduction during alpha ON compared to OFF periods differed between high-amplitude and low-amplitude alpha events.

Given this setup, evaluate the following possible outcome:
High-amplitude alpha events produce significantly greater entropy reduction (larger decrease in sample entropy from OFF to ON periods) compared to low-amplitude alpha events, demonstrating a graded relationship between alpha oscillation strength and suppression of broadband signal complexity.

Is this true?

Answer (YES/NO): YES